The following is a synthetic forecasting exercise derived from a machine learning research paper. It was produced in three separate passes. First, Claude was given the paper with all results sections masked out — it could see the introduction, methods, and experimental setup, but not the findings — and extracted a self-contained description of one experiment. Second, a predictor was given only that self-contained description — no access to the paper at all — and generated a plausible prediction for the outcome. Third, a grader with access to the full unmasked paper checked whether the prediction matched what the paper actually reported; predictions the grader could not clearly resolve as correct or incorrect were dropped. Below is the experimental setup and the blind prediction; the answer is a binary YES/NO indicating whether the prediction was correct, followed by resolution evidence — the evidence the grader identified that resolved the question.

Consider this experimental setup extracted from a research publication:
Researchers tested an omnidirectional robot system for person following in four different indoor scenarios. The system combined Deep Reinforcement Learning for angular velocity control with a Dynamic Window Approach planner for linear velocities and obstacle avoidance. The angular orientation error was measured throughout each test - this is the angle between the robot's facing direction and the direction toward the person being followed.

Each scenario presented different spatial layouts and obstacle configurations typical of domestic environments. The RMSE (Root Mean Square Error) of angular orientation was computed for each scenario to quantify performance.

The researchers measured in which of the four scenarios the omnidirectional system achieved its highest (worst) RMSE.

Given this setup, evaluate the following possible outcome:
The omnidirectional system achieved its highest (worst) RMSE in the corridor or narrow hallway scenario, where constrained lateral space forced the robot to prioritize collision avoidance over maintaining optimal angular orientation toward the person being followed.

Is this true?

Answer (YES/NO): NO